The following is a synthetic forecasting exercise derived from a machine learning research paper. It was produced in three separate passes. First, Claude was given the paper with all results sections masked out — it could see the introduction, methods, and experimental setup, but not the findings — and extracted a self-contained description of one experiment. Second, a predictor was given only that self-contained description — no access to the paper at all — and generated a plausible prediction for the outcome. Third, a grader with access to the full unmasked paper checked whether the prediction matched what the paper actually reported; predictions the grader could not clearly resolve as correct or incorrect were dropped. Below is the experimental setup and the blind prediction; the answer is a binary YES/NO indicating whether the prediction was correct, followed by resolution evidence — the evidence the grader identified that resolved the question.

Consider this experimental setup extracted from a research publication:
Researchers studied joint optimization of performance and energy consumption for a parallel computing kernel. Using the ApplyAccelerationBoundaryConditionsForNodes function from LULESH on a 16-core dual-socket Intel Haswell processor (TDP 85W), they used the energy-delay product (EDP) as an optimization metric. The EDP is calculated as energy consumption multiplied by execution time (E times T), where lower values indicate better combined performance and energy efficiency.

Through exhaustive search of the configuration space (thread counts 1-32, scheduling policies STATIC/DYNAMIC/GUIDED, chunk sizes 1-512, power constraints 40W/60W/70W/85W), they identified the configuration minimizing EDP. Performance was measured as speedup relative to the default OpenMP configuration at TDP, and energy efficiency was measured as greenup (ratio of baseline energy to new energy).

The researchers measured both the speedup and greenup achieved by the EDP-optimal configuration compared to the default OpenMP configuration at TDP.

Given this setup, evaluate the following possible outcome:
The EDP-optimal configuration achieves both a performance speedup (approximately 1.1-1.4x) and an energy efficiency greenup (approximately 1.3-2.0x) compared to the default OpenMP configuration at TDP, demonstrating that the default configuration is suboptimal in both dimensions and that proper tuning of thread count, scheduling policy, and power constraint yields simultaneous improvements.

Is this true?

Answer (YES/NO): NO